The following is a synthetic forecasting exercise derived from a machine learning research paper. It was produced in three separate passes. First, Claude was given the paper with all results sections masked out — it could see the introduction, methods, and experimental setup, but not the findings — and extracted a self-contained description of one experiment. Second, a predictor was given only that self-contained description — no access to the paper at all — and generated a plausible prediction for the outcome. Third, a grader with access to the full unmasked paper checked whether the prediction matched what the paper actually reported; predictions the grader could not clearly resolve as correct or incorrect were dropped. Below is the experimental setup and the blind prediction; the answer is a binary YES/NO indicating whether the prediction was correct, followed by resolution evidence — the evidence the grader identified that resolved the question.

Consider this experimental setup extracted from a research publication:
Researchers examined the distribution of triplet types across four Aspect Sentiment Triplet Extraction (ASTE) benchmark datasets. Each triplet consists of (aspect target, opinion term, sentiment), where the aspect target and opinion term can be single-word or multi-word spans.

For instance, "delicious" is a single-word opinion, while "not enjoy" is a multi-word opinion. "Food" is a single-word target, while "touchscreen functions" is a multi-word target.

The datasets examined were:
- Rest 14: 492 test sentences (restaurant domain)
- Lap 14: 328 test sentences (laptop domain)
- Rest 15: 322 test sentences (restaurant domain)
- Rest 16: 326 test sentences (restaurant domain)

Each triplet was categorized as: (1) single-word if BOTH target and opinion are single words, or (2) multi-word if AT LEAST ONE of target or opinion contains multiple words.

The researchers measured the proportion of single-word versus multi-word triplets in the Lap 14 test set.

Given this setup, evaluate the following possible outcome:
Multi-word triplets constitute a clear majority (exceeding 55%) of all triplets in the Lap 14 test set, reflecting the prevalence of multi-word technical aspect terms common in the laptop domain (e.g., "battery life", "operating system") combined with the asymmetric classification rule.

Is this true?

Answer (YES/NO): NO